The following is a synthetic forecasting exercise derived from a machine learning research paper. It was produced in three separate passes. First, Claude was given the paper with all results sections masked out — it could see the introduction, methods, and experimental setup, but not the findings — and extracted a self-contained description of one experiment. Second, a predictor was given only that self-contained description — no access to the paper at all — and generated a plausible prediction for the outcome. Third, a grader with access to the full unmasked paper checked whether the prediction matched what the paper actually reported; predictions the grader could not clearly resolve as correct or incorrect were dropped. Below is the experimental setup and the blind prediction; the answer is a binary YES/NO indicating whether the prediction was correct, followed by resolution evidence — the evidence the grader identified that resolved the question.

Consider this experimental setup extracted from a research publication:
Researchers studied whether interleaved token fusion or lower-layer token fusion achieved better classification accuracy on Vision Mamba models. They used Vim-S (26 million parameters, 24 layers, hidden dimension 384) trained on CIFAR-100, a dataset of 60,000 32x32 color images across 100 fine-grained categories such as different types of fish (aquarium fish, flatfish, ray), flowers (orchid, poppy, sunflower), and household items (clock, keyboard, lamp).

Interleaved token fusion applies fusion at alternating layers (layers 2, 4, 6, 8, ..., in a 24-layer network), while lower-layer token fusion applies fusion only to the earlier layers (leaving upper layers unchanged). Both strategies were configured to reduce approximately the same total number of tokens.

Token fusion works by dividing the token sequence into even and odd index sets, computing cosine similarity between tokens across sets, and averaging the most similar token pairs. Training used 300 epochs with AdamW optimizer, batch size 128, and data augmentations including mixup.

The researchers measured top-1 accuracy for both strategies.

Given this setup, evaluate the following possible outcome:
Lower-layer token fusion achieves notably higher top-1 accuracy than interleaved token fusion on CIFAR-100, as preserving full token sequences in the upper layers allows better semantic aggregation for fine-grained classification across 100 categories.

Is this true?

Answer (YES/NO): NO